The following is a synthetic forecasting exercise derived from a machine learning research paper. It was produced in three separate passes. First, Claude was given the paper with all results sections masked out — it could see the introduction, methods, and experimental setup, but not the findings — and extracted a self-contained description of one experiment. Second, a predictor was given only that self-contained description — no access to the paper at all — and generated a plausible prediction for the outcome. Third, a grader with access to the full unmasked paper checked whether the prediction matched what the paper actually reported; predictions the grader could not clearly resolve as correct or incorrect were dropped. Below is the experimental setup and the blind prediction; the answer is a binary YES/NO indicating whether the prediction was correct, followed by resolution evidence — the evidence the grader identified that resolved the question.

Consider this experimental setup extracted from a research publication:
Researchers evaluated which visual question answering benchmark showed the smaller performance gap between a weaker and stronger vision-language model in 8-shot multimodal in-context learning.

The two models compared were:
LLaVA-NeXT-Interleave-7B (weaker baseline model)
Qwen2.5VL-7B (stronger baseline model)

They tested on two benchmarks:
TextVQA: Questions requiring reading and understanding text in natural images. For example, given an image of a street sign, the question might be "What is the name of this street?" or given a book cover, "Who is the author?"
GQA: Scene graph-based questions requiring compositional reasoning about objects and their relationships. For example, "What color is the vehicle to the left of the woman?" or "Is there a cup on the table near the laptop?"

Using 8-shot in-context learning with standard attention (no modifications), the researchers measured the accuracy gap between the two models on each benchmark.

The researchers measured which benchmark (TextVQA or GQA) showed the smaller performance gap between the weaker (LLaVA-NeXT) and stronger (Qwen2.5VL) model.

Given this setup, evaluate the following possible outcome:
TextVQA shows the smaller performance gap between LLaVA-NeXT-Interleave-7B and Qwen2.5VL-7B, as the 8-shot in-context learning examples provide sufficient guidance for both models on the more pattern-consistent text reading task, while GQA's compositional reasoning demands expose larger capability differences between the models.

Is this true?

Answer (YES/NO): YES